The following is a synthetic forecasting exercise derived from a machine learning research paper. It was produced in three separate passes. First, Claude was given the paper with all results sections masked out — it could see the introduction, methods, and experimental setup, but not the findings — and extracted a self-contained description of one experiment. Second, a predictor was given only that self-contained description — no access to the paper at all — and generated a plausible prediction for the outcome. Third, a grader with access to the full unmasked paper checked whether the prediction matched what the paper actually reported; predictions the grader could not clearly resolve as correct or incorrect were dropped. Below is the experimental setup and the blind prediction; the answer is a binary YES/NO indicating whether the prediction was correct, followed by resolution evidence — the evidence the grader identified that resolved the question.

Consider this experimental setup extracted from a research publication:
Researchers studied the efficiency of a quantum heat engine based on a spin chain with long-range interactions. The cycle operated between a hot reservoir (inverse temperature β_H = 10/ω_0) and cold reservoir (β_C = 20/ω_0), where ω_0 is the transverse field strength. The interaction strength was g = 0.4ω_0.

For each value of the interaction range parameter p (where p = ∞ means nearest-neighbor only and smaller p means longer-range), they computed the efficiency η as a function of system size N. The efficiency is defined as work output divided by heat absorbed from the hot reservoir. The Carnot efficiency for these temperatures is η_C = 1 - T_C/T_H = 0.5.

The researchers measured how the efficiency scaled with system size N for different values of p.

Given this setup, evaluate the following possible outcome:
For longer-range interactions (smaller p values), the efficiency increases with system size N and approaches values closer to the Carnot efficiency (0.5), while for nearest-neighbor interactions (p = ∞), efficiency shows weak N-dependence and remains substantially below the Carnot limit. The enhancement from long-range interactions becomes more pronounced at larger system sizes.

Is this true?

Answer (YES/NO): NO